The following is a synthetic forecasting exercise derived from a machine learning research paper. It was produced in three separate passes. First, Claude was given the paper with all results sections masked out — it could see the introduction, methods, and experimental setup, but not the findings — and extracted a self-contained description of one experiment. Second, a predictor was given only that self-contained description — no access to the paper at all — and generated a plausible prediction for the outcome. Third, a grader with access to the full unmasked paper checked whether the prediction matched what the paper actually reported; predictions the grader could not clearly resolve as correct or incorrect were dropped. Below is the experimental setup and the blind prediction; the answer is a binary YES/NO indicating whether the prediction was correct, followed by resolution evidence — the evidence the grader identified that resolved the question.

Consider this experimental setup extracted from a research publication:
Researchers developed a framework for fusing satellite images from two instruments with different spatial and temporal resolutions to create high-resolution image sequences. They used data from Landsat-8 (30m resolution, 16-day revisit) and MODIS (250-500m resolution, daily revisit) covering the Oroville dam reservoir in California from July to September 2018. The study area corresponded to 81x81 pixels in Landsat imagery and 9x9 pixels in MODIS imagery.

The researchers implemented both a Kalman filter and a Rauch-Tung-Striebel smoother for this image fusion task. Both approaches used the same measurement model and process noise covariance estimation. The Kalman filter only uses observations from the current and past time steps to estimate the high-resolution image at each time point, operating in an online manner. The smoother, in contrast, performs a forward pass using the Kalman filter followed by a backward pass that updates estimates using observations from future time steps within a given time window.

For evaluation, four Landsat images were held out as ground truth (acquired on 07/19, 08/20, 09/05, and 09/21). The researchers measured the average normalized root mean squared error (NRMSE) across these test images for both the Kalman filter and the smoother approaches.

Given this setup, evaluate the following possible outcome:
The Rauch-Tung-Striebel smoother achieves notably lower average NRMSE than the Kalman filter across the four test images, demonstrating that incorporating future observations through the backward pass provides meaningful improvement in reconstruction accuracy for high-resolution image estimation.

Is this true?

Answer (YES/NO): YES